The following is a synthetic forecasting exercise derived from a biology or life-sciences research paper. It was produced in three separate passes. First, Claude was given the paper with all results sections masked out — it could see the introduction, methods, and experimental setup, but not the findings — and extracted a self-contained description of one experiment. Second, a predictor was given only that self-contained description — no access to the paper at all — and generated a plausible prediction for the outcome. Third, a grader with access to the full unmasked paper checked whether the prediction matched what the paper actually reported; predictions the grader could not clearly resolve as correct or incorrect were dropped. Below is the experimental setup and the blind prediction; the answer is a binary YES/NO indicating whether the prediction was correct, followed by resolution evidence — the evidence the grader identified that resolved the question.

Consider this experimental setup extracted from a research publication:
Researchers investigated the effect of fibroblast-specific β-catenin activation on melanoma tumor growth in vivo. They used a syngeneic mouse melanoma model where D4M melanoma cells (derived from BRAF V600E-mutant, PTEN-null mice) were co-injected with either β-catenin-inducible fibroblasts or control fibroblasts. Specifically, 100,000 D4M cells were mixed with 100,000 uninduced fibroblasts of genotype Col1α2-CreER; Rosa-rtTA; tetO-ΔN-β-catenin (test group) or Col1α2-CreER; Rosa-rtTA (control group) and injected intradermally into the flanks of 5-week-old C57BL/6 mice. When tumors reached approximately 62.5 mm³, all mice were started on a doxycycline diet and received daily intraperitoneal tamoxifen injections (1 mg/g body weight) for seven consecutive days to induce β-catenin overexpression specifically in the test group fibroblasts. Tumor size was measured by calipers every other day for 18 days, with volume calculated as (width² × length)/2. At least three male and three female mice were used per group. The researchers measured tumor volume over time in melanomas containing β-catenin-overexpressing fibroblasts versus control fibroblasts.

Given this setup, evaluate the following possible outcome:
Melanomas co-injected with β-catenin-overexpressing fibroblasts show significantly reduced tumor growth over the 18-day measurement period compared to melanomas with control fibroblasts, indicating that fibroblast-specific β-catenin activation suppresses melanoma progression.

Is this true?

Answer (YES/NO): NO